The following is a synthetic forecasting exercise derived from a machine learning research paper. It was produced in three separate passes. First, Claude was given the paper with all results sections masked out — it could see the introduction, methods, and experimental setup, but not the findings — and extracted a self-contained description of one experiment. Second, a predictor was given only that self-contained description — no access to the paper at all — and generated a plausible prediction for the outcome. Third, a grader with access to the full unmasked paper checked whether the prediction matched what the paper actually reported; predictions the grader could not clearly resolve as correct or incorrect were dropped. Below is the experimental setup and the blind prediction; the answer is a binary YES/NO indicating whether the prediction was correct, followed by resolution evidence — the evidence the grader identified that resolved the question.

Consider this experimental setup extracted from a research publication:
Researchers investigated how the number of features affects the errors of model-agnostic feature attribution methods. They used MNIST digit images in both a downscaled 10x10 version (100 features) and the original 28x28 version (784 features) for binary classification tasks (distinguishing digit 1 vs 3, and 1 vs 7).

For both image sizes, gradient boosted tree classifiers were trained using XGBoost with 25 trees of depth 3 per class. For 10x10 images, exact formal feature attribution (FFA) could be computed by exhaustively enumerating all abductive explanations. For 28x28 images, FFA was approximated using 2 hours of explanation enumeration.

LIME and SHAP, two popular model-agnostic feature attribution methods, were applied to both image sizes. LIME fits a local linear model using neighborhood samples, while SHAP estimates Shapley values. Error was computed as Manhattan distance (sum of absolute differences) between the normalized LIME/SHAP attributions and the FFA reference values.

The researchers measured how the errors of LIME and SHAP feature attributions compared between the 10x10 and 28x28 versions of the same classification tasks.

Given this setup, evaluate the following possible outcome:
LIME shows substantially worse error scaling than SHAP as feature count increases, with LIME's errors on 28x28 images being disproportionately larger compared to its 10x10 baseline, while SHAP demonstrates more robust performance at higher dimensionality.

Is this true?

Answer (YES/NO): YES